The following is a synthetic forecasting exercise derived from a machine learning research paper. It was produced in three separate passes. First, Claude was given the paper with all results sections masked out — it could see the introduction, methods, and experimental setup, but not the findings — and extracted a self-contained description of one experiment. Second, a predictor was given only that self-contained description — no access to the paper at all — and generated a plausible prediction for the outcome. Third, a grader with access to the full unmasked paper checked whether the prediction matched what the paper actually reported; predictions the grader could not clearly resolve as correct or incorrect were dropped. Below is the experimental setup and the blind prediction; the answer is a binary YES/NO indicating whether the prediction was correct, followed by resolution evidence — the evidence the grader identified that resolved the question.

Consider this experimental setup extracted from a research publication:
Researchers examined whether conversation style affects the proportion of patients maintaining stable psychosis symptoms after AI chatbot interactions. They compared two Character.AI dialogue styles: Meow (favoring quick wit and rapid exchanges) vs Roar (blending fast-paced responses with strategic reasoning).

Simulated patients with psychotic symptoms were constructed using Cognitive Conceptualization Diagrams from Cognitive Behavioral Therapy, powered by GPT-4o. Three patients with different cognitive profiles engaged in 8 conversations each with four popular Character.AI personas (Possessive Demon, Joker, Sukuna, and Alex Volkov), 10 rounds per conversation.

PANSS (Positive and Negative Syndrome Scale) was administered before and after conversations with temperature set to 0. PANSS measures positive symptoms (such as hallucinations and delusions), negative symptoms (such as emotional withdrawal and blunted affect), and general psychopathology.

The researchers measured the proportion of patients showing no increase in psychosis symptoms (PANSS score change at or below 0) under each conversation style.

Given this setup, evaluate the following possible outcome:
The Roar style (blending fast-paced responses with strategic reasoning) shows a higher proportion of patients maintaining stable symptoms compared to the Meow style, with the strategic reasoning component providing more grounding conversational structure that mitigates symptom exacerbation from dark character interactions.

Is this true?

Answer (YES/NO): YES